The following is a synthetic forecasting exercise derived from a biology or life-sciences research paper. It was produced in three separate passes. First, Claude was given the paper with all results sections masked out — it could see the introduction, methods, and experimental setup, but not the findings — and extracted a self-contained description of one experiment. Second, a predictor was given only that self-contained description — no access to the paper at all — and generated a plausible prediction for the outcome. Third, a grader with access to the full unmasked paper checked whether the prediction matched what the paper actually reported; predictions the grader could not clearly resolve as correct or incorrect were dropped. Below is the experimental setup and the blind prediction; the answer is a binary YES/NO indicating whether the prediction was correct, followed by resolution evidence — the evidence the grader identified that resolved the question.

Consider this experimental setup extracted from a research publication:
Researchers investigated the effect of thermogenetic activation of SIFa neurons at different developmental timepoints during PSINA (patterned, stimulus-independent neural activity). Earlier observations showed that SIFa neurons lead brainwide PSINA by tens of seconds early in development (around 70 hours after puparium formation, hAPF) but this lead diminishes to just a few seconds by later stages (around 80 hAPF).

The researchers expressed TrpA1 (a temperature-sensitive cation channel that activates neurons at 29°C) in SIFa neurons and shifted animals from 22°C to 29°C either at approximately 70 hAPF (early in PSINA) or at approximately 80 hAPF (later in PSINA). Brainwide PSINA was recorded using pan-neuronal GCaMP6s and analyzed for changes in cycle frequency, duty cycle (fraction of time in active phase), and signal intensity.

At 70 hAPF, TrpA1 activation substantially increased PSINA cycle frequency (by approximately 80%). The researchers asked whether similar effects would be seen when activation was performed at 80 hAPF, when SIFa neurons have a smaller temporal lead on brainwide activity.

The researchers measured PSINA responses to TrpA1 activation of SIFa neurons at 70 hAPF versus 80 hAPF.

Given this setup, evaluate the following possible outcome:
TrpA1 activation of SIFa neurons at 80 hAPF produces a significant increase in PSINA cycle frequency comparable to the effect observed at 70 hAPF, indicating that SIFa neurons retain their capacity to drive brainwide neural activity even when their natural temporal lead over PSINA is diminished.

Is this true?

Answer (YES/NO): NO